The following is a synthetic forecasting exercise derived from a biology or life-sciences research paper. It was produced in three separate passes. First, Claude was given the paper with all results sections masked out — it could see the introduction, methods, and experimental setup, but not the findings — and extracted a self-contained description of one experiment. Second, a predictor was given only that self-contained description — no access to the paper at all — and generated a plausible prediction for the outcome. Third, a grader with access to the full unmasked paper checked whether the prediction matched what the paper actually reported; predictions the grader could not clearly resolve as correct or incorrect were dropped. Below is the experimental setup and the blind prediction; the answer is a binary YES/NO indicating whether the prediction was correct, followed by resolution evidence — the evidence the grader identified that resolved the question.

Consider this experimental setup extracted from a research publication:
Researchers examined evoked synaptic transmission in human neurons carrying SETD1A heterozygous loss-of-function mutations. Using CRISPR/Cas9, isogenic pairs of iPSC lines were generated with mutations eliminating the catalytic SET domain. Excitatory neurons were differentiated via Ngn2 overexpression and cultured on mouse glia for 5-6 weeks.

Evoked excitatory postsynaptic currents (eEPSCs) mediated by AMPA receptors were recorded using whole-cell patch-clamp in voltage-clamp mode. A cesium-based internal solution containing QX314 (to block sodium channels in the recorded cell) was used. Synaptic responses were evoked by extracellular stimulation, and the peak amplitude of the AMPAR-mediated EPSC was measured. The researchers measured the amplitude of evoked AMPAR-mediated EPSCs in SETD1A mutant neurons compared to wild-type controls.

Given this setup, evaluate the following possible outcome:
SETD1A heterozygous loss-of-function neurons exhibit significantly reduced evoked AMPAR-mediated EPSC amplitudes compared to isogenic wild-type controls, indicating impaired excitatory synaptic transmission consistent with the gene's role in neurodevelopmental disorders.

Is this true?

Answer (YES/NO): NO